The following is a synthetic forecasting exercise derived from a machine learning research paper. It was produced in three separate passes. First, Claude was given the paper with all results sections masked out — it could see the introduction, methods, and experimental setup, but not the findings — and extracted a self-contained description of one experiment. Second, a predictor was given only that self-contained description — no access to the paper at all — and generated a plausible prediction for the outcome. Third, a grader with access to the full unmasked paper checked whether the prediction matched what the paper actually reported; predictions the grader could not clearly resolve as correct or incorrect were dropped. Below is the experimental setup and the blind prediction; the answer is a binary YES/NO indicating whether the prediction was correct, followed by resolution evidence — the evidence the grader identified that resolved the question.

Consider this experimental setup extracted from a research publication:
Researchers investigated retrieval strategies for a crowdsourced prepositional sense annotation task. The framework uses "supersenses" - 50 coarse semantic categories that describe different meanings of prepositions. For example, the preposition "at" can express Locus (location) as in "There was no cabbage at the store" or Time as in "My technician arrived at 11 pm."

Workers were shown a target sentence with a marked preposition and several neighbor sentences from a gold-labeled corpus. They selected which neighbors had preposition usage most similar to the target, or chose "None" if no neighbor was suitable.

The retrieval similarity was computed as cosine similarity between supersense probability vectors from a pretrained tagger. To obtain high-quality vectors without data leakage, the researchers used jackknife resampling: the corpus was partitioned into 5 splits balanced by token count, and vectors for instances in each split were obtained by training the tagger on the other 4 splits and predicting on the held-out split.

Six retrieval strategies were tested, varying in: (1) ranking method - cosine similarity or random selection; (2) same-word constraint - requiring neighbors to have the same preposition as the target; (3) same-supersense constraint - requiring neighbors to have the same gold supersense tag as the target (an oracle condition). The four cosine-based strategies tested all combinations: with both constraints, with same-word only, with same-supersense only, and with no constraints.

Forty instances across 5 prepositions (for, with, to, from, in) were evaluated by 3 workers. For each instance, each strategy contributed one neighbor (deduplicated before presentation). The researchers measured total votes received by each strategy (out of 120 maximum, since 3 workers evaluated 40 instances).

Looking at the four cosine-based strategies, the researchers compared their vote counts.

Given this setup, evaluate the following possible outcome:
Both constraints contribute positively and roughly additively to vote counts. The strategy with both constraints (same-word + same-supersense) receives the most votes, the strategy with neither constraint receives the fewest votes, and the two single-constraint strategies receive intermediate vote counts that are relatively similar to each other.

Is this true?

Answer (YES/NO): NO